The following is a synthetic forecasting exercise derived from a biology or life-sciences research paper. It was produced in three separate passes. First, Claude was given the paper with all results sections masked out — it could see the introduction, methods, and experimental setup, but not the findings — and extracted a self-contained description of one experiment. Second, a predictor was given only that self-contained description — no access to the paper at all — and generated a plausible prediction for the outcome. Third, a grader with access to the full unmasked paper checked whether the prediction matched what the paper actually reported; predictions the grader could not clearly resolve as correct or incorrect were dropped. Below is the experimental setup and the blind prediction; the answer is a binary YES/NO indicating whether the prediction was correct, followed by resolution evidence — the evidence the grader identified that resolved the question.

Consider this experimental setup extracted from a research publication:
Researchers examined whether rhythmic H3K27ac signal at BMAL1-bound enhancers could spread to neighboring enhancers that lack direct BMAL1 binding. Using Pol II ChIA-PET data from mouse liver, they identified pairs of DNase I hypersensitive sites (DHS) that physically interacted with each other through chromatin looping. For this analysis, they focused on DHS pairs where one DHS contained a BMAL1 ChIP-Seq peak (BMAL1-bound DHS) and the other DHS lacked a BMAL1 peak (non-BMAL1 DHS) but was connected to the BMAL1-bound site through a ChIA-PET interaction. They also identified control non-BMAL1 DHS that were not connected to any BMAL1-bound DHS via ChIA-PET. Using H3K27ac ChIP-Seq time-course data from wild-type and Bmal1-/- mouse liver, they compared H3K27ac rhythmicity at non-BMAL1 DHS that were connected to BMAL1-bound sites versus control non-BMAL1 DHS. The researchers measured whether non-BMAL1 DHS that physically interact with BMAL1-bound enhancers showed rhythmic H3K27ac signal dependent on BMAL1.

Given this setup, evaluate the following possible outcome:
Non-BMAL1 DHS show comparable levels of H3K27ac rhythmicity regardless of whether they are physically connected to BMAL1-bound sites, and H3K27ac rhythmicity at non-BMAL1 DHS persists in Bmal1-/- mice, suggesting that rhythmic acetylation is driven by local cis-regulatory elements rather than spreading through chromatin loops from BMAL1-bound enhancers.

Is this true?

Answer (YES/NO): NO